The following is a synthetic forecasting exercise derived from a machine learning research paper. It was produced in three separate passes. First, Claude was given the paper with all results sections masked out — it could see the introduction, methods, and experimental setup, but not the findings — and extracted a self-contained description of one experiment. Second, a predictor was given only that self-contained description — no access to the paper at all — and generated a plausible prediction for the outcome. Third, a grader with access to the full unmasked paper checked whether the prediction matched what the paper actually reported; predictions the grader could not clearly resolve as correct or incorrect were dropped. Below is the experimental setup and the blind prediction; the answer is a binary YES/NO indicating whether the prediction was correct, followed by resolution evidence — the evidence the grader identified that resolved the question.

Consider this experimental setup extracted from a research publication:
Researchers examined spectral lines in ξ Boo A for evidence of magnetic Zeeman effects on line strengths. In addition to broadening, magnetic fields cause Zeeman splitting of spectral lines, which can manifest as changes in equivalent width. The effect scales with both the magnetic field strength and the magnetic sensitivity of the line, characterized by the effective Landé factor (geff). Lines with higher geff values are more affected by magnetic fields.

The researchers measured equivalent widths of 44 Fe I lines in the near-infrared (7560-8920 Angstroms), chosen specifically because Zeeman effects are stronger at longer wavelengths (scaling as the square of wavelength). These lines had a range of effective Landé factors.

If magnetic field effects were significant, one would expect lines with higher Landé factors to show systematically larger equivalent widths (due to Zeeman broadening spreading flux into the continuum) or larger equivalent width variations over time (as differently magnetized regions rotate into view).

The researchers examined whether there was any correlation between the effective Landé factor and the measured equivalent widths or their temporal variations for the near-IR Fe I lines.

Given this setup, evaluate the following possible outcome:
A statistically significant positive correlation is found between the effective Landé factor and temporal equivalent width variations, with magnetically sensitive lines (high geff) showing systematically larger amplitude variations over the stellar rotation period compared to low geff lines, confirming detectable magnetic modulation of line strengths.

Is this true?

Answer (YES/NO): NO